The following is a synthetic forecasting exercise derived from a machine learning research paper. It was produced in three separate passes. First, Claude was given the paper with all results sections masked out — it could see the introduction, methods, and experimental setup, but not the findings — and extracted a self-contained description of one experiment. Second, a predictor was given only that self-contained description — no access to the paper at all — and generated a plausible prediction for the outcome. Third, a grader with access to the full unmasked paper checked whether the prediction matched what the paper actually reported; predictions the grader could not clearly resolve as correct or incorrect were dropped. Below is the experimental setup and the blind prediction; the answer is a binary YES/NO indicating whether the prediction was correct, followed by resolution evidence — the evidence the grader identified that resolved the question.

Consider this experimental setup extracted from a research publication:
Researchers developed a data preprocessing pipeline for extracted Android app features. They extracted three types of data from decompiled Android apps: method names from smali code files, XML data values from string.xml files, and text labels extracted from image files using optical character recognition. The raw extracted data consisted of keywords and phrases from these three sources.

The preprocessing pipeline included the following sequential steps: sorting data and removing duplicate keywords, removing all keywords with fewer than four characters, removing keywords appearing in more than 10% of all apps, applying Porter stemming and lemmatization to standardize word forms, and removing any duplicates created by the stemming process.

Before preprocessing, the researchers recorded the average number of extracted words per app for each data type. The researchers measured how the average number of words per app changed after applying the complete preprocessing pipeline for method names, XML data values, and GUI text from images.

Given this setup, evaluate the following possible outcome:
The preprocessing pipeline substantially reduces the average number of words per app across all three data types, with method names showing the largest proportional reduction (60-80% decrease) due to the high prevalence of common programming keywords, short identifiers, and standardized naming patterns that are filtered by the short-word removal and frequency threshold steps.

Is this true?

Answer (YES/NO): NO